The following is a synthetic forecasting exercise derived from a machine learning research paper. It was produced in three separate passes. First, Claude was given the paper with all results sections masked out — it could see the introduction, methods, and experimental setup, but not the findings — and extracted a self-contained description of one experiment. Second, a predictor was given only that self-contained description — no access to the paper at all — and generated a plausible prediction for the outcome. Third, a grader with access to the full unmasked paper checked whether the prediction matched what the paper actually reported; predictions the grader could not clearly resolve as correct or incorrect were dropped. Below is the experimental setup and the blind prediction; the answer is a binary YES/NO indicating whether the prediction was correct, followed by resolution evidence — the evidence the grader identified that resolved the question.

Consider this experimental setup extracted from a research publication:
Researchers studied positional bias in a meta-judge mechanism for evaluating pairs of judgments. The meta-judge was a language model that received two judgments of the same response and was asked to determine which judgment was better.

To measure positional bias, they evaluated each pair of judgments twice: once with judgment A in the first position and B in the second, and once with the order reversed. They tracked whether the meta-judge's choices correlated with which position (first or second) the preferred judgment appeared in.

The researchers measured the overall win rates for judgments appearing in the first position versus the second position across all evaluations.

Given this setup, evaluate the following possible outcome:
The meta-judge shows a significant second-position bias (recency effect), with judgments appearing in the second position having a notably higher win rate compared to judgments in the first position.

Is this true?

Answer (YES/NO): NO